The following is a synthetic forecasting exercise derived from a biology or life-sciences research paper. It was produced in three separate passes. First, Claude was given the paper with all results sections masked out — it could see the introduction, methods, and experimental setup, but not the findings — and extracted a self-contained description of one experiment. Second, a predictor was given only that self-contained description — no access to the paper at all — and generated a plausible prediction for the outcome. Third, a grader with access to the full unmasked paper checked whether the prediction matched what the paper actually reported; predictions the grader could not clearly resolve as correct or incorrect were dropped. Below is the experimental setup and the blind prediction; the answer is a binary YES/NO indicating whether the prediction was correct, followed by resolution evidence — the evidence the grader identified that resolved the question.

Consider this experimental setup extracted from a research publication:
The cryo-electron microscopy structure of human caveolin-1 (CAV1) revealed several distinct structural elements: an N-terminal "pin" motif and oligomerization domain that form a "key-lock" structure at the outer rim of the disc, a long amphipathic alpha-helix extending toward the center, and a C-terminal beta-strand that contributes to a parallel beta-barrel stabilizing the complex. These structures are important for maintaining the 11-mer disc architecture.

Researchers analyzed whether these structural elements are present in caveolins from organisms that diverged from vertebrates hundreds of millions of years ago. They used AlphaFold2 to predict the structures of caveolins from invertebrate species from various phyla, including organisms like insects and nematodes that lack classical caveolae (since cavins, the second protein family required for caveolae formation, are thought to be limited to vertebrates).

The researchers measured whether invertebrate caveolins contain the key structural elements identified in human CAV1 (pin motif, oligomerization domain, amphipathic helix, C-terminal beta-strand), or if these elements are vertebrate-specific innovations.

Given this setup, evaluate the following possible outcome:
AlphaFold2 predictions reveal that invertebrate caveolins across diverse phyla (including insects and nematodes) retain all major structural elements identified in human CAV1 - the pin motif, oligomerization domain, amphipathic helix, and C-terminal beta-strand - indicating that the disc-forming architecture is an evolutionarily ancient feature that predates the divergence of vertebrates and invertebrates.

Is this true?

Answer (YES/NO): NO